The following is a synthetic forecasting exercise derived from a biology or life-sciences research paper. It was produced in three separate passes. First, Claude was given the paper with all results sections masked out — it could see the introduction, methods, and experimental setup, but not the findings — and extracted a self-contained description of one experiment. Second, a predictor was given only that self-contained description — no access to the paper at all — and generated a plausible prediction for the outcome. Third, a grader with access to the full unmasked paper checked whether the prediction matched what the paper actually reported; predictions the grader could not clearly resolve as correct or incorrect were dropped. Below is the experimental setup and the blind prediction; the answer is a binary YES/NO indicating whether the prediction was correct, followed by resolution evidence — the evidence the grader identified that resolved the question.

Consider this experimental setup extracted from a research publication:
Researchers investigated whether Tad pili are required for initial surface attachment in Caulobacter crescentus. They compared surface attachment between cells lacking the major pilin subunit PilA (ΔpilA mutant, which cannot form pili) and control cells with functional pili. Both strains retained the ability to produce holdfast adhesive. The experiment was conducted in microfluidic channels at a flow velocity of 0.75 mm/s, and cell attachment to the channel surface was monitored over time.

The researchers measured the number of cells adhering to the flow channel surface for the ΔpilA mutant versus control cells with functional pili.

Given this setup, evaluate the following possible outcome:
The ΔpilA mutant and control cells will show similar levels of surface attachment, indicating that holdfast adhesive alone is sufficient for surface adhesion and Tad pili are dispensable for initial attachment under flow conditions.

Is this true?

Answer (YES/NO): NO